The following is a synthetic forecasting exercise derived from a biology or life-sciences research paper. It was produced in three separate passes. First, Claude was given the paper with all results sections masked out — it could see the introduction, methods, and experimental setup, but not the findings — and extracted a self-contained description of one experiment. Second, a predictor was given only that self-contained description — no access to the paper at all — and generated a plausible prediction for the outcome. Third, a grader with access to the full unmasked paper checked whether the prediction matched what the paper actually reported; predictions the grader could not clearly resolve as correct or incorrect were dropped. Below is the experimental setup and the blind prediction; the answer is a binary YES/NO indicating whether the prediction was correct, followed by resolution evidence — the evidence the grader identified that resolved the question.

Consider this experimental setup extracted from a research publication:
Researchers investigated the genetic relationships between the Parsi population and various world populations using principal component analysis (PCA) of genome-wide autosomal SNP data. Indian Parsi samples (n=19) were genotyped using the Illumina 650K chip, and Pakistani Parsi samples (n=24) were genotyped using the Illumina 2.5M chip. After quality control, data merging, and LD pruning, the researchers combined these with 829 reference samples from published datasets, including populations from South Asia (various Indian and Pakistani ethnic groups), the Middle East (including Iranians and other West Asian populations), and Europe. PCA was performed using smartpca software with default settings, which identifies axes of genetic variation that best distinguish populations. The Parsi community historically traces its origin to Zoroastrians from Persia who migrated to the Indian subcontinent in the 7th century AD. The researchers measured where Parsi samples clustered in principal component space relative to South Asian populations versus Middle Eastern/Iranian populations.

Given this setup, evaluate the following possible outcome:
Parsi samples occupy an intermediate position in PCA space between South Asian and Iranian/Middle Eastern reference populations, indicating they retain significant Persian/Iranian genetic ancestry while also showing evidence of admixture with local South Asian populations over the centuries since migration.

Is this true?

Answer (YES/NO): YES